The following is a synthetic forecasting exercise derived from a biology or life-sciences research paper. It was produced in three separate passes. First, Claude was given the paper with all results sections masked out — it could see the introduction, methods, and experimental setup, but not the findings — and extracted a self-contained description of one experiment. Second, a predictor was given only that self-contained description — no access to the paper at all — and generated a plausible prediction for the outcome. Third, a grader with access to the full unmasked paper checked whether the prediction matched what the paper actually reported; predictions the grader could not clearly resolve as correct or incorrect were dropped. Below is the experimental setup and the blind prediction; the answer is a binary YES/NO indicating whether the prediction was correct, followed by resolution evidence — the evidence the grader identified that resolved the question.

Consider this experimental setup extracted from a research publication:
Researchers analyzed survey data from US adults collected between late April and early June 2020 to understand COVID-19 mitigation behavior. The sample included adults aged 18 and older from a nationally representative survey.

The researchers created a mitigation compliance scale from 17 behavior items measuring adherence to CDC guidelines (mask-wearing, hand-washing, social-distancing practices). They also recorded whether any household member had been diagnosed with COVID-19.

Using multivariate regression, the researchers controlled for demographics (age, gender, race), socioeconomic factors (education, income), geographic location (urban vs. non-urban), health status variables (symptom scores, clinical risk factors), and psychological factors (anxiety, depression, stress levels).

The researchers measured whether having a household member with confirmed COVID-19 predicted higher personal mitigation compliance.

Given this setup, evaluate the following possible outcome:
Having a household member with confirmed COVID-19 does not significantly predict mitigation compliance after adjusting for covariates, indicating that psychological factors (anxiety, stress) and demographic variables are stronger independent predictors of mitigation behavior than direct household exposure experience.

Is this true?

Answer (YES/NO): NO